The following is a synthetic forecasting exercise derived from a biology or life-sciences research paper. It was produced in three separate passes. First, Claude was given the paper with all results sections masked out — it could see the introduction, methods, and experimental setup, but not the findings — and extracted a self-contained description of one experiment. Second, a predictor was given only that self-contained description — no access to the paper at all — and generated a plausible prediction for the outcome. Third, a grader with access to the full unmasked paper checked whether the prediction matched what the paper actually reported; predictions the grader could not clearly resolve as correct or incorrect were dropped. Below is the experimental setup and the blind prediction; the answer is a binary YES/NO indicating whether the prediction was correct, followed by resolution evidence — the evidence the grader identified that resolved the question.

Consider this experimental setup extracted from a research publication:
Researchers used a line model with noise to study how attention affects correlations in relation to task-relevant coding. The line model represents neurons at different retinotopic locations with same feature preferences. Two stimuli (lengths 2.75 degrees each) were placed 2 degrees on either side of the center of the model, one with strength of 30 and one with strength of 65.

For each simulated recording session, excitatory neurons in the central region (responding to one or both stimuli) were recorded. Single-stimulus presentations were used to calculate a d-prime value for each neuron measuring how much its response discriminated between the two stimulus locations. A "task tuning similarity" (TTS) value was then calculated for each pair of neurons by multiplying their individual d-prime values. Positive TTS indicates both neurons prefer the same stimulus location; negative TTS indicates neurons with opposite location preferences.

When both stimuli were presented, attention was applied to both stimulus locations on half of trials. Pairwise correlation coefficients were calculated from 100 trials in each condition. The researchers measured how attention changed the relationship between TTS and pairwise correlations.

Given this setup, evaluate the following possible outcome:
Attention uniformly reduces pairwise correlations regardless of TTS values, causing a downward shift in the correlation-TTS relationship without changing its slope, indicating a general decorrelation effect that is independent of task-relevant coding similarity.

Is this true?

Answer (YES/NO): NO